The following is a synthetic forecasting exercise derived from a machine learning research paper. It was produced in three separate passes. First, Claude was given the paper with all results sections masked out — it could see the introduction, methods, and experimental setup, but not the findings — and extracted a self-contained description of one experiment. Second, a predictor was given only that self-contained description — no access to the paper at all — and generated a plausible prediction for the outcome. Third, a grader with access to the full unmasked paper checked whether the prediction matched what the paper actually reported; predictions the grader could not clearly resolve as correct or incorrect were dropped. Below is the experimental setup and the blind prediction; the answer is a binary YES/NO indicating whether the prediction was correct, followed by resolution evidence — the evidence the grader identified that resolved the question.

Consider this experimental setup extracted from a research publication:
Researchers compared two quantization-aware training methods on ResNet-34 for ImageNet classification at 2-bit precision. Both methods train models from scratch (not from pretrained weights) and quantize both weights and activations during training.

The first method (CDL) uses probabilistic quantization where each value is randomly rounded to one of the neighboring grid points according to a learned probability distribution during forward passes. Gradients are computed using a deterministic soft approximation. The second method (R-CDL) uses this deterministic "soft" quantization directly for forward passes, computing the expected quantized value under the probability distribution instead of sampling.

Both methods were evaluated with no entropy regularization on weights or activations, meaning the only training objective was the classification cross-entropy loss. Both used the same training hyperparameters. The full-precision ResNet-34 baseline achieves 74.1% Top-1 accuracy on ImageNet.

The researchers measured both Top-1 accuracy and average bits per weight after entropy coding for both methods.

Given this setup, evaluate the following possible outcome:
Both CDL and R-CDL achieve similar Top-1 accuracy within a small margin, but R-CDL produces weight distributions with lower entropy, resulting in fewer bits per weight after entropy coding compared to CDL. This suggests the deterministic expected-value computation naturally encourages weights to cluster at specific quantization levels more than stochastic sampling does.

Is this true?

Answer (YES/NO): YES